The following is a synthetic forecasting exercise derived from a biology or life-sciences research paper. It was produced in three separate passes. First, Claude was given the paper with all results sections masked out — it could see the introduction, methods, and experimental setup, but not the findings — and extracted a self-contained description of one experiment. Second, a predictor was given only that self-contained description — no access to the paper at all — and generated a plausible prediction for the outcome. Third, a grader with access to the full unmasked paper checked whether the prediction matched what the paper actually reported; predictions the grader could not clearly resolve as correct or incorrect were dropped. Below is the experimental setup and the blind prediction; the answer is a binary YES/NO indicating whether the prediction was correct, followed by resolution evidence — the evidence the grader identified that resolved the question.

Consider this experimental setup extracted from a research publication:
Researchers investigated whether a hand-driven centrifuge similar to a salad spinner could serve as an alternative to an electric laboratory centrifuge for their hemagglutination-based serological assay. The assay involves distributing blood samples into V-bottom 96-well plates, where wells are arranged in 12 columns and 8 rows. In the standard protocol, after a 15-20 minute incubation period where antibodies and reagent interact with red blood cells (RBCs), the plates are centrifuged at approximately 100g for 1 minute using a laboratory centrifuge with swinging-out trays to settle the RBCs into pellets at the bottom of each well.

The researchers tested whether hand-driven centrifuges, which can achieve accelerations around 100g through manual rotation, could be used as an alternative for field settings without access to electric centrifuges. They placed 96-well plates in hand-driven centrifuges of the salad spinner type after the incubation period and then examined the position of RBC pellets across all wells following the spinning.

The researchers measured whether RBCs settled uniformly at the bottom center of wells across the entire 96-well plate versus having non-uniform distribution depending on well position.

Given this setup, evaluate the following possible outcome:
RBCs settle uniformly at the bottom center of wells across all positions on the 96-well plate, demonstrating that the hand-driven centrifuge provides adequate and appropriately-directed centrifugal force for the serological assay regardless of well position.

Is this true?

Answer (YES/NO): NO